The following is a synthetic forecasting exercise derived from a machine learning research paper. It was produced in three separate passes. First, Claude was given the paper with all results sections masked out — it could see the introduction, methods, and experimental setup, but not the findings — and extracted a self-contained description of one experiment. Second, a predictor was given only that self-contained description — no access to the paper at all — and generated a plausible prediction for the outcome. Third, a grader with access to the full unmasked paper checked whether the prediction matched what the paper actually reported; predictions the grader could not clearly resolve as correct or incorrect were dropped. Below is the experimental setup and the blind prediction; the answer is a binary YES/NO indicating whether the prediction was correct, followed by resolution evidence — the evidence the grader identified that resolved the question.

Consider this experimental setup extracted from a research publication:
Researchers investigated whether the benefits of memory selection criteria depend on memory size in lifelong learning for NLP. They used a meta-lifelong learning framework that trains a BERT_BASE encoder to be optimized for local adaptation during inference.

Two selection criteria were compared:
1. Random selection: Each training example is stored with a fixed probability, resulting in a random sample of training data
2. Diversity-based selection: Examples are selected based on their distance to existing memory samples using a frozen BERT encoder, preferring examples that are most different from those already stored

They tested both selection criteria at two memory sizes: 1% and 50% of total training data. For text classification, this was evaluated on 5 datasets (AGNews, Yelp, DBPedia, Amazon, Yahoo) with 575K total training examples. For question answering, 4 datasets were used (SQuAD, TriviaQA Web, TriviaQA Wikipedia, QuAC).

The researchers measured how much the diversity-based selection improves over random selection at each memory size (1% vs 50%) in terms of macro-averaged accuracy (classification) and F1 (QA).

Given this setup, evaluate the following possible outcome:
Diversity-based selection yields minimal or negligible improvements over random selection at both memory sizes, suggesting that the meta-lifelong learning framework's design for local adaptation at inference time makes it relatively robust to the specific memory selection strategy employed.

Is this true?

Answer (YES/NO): NO